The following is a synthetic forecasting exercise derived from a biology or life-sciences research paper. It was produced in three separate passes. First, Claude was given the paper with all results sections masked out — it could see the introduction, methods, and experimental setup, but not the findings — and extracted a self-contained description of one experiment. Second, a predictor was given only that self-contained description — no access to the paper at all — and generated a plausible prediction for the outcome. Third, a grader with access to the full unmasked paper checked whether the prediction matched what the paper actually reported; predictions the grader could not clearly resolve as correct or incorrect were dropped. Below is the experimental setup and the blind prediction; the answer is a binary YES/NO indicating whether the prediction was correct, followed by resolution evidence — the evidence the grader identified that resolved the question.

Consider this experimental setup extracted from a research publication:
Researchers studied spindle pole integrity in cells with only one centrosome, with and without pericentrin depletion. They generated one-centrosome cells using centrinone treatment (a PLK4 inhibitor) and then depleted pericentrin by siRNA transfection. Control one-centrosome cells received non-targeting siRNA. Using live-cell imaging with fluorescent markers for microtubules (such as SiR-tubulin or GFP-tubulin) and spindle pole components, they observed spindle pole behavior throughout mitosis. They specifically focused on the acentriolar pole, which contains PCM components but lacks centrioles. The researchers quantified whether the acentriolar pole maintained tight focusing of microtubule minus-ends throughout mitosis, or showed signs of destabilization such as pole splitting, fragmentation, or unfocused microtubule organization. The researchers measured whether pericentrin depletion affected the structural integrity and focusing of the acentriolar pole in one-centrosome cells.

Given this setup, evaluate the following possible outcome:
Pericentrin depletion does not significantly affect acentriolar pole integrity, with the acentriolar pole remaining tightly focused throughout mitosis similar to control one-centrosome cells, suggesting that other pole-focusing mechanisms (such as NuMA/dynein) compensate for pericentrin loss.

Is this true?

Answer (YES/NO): NO